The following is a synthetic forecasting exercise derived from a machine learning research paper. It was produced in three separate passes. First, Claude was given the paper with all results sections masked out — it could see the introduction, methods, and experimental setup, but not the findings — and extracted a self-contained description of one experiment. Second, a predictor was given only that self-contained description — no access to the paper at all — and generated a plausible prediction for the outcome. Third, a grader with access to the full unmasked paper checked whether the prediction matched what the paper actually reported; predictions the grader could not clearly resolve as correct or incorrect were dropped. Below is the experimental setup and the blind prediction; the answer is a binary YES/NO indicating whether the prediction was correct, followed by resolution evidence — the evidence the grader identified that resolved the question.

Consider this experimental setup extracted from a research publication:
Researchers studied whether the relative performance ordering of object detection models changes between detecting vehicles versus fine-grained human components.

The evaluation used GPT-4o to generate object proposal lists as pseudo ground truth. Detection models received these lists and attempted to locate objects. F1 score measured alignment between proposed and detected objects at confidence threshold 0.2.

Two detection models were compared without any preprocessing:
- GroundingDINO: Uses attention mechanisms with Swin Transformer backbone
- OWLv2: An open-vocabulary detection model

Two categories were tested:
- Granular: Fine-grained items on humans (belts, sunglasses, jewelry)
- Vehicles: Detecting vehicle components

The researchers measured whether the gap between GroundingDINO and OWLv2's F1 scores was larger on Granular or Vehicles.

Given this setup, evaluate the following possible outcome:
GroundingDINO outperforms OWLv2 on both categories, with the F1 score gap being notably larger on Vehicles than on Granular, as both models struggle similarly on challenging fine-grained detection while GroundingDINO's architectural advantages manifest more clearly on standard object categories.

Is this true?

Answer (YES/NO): YES